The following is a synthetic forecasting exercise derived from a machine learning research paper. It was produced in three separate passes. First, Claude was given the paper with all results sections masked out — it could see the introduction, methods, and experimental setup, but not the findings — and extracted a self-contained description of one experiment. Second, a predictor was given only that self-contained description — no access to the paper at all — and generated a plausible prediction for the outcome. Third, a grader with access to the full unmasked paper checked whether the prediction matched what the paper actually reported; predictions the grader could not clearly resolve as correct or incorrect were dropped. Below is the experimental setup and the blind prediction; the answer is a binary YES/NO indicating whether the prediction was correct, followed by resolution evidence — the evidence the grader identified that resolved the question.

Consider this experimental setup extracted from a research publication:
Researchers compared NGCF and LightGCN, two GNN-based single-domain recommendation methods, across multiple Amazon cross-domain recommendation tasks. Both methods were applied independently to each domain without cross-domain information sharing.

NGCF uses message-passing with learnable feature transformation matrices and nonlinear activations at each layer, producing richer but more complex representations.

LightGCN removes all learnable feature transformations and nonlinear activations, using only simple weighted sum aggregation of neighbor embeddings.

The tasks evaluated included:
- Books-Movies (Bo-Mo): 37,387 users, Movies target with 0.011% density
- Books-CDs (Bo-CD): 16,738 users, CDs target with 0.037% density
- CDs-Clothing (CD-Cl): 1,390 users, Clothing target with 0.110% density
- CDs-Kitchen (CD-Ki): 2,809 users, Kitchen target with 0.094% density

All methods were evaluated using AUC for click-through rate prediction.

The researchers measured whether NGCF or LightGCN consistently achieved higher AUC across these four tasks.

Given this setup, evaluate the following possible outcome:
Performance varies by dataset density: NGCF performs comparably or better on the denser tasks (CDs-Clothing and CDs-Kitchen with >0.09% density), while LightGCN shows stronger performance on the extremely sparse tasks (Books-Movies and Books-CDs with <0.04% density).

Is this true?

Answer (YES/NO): NO